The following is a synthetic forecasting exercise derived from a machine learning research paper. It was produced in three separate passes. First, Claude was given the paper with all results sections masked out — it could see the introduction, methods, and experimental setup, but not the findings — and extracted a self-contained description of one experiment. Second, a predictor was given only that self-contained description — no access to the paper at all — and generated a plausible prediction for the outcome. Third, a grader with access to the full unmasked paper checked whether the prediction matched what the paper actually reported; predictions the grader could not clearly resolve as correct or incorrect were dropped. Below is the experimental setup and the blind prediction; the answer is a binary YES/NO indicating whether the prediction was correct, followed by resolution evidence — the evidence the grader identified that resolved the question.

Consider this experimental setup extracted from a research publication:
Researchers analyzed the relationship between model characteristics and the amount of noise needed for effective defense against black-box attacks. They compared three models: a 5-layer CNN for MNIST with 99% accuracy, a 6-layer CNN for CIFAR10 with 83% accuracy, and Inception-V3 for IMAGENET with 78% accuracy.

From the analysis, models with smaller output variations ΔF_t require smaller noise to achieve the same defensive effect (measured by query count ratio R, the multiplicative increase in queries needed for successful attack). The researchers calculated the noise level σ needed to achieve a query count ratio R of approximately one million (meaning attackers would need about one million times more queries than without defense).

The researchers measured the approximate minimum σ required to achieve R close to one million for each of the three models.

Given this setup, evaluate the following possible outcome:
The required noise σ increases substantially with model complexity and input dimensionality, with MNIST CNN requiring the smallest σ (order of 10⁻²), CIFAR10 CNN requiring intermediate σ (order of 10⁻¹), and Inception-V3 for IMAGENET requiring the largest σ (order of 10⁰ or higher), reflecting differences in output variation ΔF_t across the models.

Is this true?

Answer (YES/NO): NO